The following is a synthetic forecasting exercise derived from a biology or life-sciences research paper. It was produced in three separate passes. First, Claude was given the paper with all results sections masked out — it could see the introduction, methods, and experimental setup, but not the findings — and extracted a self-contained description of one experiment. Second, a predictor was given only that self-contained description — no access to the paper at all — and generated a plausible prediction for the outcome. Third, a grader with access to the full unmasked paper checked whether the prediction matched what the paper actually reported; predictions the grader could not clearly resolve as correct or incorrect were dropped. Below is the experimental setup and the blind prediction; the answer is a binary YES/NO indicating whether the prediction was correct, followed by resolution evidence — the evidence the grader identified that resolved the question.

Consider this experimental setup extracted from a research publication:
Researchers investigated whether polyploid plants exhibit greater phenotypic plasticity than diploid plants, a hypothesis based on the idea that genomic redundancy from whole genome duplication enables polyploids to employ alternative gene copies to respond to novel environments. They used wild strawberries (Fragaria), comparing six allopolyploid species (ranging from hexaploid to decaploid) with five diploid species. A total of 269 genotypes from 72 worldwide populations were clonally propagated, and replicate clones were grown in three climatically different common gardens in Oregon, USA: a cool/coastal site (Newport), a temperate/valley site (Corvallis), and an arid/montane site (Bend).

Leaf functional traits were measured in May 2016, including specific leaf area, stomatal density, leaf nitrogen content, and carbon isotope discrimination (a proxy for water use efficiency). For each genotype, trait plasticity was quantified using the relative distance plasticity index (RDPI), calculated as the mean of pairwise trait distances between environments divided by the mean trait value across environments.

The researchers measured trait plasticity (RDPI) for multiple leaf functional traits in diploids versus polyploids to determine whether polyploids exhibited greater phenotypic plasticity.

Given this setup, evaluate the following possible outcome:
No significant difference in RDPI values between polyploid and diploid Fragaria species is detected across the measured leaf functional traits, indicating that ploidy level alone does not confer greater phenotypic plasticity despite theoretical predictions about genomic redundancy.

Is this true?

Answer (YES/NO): YES